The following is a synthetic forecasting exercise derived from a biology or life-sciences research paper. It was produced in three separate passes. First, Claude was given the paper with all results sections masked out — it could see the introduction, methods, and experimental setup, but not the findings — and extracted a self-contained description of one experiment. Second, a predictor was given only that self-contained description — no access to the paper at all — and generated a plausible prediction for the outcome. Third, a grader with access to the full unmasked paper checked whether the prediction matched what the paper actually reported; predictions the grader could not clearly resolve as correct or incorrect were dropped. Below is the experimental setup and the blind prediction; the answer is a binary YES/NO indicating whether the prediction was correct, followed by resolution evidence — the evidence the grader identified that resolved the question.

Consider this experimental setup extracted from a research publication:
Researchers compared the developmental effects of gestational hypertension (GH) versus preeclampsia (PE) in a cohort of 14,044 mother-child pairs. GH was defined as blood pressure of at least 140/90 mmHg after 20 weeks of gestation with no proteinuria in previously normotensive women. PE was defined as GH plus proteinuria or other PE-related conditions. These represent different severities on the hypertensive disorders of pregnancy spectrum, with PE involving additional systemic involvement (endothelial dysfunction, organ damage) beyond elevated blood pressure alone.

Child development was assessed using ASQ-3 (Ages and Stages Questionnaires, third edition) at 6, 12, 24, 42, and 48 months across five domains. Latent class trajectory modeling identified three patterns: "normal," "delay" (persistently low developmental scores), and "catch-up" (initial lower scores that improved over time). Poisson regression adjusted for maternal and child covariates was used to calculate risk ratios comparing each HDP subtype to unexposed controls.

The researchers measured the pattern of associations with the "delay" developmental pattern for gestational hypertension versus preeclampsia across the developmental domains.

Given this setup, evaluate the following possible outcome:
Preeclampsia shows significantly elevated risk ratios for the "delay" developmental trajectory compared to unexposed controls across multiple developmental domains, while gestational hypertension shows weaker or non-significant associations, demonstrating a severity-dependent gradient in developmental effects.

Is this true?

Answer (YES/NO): YES